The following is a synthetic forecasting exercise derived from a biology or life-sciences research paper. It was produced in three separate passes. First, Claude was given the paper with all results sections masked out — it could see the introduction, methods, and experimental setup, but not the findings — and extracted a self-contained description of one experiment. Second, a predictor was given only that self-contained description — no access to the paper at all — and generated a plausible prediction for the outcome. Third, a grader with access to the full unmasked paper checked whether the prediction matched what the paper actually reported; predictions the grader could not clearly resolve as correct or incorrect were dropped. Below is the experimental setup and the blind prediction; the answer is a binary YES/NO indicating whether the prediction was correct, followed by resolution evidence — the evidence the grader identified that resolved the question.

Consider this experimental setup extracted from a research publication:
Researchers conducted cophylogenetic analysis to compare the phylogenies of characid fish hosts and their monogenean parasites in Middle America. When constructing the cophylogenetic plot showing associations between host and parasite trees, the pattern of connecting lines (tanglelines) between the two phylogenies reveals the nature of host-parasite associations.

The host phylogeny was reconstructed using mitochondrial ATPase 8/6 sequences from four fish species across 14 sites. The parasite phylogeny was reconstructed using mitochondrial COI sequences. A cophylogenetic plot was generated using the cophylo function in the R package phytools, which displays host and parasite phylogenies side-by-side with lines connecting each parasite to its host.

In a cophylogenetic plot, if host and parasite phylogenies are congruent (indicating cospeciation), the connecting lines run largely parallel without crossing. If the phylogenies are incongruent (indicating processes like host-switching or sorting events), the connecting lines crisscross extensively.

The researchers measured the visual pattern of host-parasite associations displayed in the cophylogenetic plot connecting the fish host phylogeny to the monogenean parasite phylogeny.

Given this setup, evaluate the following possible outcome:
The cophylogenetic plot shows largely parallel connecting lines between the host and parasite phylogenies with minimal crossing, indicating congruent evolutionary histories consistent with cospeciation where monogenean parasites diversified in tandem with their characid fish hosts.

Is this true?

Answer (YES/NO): NO